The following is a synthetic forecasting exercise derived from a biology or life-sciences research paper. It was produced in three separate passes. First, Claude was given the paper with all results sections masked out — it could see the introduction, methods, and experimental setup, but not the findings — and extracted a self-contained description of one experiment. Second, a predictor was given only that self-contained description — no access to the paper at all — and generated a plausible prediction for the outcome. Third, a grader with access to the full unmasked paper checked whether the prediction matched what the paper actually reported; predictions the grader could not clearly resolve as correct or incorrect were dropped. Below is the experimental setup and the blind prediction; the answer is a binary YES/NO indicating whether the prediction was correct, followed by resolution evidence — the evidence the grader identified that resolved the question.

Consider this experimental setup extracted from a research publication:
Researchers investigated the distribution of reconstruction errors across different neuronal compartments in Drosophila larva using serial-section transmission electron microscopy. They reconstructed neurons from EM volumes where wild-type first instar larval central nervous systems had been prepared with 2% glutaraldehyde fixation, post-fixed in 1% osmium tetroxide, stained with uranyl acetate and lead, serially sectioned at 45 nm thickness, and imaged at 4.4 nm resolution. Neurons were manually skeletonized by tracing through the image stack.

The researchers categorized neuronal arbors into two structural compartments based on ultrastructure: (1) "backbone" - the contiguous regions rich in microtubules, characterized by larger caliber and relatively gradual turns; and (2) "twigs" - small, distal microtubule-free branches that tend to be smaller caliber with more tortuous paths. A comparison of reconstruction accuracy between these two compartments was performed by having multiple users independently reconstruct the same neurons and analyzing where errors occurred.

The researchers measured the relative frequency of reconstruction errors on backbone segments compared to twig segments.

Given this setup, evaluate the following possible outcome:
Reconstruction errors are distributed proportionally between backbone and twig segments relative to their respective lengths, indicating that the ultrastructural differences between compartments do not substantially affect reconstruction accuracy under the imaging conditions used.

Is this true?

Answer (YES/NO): NO